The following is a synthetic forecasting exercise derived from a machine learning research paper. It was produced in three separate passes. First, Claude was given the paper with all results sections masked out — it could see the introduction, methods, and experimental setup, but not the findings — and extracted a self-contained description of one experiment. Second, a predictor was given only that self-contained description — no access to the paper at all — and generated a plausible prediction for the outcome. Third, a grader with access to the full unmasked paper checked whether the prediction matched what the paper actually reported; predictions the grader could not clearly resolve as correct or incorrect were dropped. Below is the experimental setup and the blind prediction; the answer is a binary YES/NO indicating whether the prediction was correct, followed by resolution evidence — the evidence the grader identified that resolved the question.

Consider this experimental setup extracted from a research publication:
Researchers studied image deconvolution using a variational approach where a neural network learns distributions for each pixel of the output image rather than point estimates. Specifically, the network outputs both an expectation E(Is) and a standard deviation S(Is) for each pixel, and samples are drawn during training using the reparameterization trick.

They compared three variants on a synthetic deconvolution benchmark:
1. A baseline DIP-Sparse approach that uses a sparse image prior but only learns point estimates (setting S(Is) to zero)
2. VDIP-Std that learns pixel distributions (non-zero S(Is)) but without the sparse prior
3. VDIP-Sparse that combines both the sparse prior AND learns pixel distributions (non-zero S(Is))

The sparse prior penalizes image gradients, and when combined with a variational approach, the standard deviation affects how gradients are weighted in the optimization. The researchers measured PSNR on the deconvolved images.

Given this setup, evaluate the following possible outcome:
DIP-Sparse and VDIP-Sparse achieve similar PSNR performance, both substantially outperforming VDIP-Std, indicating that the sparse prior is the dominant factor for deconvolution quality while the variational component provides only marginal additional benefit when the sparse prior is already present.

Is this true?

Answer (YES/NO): NO